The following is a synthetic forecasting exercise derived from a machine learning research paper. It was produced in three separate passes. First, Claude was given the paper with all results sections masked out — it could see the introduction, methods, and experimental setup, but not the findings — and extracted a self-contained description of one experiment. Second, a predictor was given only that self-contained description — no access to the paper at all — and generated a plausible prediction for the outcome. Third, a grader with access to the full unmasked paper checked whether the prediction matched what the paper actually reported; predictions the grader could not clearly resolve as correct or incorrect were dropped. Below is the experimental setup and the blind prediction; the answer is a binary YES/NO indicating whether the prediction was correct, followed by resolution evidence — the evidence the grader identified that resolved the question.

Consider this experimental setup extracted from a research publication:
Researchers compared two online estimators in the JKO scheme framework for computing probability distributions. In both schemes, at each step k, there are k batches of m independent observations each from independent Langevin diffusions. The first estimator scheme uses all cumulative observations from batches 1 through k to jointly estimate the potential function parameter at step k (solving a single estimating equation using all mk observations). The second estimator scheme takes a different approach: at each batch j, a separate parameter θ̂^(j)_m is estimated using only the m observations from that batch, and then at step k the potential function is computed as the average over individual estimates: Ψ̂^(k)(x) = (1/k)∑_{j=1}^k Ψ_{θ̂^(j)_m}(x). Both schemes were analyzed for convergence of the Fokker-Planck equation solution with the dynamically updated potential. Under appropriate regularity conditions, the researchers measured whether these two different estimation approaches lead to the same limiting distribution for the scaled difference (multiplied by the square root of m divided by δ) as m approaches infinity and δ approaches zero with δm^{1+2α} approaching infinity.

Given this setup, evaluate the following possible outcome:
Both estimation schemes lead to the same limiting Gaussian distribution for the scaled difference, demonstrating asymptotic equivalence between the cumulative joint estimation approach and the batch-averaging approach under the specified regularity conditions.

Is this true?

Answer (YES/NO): YES